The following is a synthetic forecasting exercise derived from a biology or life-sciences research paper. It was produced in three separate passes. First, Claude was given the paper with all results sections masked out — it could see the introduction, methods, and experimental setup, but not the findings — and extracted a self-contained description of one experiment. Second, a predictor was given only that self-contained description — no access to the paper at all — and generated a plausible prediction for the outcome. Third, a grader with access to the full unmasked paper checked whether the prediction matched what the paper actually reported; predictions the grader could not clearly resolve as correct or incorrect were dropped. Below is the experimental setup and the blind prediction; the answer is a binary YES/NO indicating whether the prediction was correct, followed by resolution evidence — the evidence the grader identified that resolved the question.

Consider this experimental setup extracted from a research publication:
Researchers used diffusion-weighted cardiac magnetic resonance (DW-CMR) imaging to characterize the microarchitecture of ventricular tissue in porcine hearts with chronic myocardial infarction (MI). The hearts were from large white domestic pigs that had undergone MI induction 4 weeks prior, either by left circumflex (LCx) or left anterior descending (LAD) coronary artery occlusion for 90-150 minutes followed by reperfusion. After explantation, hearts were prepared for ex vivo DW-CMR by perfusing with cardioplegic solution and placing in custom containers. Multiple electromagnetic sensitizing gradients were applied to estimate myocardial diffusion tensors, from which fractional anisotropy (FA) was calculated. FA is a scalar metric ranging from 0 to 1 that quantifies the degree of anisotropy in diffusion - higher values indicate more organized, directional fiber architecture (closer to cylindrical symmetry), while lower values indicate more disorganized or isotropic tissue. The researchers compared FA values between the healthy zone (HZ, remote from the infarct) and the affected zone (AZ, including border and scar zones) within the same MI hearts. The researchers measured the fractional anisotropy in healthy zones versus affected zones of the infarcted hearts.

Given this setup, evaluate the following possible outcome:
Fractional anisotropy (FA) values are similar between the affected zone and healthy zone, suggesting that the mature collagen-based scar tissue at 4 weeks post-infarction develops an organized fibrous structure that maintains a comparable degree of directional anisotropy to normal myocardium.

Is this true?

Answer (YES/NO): NO